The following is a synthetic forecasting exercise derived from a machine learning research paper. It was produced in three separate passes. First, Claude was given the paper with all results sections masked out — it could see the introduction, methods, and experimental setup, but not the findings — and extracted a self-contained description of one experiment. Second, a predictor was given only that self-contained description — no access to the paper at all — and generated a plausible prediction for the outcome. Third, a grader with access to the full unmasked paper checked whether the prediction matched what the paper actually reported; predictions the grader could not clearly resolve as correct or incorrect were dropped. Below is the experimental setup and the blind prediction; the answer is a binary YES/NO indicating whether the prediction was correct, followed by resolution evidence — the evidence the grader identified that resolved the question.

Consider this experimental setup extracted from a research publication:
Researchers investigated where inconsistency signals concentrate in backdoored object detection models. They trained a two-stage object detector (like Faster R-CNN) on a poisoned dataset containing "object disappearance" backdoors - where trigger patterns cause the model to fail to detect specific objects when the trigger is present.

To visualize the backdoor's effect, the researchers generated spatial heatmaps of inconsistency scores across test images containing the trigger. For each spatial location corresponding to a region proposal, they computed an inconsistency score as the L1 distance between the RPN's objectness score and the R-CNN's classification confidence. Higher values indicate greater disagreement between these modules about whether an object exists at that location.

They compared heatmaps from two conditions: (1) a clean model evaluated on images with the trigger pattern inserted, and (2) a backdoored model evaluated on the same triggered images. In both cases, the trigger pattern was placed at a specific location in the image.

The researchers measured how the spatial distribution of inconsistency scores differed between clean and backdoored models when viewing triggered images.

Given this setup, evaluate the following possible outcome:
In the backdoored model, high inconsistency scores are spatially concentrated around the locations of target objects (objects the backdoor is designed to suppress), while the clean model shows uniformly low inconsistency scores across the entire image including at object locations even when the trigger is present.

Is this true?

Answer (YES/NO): NO